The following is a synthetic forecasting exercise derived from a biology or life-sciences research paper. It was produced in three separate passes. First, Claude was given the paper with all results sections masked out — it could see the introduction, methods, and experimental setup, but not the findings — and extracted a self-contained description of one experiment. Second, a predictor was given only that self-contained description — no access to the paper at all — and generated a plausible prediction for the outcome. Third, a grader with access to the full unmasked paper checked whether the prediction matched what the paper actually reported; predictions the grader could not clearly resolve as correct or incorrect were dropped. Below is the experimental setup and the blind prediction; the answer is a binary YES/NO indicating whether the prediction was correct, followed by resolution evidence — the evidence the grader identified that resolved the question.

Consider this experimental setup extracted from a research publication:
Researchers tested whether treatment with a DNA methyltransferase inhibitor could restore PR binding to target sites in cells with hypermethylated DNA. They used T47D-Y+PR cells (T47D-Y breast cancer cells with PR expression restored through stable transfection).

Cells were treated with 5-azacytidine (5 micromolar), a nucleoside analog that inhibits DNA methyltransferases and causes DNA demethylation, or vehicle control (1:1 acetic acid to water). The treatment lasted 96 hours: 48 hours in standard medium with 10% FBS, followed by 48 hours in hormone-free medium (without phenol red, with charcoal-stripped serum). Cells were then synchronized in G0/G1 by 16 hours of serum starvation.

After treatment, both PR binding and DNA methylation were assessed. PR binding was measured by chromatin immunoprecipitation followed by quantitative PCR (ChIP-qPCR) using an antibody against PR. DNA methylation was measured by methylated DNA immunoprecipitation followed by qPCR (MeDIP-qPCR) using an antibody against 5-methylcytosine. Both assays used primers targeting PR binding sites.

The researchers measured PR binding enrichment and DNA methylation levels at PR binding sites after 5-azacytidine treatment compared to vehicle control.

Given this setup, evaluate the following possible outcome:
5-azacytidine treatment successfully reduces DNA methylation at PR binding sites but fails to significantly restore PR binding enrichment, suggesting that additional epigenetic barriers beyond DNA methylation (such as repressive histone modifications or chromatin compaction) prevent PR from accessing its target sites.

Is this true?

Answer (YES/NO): NO